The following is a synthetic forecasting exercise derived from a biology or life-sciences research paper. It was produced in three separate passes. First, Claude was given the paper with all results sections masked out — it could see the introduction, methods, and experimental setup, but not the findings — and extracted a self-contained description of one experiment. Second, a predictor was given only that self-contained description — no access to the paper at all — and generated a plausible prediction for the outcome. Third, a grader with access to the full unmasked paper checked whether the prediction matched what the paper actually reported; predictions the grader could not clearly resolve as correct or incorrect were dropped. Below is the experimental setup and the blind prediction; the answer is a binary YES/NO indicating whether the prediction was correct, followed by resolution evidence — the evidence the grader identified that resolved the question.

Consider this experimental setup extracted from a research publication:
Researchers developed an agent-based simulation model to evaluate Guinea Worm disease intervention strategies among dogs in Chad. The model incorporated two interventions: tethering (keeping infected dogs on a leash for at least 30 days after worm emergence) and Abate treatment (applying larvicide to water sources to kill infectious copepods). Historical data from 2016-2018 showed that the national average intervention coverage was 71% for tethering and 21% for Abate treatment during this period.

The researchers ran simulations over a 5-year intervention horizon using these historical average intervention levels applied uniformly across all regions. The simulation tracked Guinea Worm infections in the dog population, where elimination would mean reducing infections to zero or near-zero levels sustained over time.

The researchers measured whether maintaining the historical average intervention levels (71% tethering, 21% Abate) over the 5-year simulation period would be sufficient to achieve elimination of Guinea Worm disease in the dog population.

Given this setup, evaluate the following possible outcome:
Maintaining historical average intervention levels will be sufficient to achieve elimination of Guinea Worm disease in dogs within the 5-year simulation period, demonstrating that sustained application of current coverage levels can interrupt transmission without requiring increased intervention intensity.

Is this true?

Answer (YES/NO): NO